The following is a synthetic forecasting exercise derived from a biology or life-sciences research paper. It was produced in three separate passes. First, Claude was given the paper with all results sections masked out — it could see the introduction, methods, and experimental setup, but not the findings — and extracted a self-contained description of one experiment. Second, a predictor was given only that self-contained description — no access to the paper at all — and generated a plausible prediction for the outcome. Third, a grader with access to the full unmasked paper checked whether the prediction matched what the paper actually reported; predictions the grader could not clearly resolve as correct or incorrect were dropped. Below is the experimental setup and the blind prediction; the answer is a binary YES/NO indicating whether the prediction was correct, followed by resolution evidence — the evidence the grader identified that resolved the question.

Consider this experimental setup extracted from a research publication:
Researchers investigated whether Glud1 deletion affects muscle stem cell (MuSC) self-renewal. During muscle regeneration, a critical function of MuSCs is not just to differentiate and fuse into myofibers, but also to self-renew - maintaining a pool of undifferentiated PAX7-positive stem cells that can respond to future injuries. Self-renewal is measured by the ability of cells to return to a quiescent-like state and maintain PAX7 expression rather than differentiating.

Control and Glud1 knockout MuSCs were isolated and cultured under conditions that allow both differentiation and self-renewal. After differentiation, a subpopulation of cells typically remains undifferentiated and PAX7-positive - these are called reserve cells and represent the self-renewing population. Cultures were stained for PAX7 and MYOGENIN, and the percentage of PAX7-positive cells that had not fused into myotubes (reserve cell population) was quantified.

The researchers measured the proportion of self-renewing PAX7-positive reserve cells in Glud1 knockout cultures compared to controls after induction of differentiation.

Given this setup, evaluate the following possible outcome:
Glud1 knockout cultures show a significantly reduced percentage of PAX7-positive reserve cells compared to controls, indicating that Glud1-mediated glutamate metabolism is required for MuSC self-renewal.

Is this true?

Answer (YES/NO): YES